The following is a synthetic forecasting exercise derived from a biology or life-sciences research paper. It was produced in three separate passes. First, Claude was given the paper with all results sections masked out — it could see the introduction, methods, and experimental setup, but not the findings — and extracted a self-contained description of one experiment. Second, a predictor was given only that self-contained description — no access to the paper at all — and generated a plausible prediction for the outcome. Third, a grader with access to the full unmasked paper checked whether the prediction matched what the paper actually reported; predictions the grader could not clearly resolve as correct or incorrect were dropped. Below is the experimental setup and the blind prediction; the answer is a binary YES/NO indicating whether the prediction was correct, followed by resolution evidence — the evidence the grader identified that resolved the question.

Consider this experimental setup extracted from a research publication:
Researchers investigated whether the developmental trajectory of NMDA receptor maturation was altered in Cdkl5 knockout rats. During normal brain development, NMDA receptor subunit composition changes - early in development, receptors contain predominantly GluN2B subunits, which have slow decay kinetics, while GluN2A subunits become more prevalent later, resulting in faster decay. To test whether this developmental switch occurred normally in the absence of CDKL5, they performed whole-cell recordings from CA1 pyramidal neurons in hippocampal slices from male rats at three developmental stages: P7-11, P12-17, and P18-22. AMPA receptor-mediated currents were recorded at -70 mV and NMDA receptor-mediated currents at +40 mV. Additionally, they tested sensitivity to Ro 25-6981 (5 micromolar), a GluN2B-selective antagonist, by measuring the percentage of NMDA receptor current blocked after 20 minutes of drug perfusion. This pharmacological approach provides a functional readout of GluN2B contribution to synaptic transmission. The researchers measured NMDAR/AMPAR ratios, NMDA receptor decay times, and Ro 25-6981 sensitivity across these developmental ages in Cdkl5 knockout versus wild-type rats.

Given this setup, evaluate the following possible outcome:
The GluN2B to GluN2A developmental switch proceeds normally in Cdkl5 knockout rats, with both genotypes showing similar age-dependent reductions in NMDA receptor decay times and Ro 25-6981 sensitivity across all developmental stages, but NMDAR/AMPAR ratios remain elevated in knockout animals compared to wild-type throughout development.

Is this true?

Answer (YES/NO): NO